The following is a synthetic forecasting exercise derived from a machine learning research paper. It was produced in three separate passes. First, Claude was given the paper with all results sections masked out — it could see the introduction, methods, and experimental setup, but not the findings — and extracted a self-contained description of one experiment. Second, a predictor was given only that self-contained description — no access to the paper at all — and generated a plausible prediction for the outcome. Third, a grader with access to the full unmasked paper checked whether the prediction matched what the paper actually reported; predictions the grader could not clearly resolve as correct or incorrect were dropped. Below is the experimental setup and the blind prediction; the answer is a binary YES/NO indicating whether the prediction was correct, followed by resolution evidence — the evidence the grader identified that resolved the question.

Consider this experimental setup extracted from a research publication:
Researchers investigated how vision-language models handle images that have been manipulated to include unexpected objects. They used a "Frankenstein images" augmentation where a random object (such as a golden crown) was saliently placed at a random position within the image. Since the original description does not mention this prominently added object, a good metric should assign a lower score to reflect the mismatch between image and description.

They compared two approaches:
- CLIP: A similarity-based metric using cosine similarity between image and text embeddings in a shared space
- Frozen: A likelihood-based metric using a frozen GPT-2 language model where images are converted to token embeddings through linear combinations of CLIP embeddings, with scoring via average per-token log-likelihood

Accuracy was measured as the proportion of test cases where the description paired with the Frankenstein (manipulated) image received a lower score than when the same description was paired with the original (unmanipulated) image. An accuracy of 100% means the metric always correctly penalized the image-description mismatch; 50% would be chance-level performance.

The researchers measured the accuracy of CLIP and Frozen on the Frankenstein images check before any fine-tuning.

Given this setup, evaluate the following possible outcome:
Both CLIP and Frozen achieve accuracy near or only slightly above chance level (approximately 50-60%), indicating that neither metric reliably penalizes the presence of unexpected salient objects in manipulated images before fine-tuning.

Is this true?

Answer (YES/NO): NO